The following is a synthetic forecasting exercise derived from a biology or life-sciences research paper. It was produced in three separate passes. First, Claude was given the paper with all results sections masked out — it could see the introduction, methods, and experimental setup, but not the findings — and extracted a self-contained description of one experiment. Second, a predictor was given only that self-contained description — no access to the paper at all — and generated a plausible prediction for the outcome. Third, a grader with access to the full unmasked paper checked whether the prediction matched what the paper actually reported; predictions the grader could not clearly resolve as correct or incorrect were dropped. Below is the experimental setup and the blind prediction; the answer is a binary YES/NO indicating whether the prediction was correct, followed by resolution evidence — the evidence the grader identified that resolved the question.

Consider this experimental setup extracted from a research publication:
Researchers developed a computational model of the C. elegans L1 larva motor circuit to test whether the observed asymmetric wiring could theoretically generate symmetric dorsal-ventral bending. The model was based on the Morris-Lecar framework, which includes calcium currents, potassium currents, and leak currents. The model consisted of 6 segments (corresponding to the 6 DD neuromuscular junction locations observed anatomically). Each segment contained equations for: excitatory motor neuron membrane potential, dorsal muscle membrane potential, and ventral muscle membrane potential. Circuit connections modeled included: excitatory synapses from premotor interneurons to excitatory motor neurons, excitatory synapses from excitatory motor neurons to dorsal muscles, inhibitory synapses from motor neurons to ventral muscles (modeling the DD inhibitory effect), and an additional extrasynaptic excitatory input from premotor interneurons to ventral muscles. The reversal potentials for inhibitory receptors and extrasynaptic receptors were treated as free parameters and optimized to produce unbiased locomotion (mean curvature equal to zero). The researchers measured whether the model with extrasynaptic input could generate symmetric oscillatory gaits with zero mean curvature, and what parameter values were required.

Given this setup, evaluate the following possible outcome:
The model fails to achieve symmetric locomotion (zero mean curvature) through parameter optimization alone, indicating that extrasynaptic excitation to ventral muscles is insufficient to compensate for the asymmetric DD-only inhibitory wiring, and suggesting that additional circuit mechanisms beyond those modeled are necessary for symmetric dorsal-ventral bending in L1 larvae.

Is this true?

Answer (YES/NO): NO